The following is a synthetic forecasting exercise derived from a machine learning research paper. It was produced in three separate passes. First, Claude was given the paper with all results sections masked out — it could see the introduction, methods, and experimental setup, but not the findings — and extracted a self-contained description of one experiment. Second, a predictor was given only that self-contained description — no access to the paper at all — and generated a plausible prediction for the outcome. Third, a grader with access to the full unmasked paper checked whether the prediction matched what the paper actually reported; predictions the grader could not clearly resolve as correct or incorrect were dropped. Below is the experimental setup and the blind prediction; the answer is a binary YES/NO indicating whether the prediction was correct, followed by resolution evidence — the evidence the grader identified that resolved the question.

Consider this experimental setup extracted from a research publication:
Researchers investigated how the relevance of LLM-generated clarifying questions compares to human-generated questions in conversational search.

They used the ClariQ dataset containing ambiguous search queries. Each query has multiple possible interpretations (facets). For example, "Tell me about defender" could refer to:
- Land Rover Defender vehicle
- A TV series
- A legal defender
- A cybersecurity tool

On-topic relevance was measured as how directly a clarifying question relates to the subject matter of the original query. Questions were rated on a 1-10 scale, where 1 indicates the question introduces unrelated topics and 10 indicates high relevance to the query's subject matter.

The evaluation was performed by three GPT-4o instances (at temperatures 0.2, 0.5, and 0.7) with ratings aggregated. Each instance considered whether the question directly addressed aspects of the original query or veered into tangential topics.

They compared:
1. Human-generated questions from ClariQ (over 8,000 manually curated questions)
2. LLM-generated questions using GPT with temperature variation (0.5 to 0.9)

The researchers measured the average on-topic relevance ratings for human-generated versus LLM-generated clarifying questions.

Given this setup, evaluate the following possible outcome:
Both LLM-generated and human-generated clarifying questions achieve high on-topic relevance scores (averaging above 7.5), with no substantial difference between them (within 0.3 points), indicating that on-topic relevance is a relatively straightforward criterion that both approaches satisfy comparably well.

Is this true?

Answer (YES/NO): NO